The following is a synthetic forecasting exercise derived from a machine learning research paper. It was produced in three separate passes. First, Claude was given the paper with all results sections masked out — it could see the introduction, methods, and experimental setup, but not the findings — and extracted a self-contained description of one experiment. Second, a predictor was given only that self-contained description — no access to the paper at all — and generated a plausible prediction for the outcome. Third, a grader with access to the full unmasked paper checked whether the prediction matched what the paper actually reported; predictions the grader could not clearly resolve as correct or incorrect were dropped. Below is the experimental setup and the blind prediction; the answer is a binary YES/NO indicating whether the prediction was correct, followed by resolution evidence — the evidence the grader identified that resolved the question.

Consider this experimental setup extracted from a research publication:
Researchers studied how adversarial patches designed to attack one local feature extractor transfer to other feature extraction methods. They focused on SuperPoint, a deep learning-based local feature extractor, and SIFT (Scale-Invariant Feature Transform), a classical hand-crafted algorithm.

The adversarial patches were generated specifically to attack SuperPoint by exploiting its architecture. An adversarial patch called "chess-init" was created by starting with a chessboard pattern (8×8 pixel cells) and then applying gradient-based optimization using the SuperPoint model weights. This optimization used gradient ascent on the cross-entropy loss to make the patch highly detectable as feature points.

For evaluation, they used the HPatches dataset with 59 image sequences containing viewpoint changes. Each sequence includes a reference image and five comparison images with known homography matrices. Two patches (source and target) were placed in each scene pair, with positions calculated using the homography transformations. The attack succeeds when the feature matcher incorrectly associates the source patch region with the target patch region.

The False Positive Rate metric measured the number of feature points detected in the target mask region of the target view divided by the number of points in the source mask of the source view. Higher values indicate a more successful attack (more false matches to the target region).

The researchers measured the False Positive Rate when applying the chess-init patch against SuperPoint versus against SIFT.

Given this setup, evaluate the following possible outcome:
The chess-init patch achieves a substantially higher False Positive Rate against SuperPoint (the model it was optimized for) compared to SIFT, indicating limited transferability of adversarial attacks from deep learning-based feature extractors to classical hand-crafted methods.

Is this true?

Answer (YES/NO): NO